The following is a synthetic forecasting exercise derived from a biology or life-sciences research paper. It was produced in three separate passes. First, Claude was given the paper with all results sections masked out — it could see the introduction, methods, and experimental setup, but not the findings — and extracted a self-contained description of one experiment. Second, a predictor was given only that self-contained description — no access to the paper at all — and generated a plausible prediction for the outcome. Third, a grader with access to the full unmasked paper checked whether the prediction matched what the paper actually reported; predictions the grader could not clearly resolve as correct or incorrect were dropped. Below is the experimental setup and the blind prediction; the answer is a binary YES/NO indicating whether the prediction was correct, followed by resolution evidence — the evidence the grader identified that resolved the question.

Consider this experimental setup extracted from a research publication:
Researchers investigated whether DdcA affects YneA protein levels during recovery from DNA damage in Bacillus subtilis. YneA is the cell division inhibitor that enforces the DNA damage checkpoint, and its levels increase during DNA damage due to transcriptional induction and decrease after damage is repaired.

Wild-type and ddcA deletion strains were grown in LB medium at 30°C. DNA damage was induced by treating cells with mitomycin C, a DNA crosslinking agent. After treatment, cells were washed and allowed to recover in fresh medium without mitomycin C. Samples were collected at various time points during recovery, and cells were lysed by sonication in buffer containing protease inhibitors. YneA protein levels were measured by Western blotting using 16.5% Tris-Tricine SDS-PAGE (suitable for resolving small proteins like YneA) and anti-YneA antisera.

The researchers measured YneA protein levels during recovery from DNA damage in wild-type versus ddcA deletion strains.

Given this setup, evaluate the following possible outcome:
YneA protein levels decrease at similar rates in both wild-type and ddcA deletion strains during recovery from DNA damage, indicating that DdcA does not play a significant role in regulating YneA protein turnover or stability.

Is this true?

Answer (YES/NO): YES